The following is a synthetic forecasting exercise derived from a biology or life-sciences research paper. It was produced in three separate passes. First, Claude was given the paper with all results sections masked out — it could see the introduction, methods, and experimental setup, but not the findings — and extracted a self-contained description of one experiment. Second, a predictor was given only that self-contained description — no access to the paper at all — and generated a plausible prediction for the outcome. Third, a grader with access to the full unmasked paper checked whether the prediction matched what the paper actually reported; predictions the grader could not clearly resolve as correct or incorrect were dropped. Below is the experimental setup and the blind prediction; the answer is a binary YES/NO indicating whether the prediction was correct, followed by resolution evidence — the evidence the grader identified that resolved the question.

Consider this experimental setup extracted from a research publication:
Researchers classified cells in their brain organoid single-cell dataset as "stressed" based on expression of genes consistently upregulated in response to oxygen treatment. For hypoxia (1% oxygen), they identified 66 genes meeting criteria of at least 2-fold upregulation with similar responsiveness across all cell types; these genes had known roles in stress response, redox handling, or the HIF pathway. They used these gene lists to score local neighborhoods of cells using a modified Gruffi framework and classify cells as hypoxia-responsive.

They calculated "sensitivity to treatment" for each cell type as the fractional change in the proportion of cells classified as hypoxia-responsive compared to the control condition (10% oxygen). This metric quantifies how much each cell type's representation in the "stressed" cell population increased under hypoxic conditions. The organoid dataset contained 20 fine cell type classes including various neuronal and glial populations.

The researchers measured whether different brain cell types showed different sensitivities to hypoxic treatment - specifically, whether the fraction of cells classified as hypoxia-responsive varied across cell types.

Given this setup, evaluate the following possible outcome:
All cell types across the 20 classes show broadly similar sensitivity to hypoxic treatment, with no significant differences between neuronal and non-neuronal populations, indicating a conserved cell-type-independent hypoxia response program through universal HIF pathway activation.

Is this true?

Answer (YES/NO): NO